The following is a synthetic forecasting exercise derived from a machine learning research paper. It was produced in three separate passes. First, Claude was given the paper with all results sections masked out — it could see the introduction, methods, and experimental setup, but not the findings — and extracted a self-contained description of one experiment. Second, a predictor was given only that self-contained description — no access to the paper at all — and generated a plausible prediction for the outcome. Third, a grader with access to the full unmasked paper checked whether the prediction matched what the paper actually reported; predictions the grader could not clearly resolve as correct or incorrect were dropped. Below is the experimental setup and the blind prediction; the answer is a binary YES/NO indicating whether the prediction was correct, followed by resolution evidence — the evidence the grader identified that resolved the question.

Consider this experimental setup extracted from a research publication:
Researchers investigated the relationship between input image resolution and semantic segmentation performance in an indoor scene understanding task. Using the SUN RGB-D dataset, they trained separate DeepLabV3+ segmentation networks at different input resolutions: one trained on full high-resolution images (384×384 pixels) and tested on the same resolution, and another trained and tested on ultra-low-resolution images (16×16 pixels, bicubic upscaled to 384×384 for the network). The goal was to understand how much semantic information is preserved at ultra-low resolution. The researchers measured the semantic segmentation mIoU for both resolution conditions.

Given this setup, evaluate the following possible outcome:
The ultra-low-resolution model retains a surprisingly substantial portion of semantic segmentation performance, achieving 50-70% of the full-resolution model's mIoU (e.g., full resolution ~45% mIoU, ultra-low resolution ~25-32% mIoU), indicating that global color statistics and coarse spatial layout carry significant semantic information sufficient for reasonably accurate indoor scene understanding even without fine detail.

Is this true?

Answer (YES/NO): YES